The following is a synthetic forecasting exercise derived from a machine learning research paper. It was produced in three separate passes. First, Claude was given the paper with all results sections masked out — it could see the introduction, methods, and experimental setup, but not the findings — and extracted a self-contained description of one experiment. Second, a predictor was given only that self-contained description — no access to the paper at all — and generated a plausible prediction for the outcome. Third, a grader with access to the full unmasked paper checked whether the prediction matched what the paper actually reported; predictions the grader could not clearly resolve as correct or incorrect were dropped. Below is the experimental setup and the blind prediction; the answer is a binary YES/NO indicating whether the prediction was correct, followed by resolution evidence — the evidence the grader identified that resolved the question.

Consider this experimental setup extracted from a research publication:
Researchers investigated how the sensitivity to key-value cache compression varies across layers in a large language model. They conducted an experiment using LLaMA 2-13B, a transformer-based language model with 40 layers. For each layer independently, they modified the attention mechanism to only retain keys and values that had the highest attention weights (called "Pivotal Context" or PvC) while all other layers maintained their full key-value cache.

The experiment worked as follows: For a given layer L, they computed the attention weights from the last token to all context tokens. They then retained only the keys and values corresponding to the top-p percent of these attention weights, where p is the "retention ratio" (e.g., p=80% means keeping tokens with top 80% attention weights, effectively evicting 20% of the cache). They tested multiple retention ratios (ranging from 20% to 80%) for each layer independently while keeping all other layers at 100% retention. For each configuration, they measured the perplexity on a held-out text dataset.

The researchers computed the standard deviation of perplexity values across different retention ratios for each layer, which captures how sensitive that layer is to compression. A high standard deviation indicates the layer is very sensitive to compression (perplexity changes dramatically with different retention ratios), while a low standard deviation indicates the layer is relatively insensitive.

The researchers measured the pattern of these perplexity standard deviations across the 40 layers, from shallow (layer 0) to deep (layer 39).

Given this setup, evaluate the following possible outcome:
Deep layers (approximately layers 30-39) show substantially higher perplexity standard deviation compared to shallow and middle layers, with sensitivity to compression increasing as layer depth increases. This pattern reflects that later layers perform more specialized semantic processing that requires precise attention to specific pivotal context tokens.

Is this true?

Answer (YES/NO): NO